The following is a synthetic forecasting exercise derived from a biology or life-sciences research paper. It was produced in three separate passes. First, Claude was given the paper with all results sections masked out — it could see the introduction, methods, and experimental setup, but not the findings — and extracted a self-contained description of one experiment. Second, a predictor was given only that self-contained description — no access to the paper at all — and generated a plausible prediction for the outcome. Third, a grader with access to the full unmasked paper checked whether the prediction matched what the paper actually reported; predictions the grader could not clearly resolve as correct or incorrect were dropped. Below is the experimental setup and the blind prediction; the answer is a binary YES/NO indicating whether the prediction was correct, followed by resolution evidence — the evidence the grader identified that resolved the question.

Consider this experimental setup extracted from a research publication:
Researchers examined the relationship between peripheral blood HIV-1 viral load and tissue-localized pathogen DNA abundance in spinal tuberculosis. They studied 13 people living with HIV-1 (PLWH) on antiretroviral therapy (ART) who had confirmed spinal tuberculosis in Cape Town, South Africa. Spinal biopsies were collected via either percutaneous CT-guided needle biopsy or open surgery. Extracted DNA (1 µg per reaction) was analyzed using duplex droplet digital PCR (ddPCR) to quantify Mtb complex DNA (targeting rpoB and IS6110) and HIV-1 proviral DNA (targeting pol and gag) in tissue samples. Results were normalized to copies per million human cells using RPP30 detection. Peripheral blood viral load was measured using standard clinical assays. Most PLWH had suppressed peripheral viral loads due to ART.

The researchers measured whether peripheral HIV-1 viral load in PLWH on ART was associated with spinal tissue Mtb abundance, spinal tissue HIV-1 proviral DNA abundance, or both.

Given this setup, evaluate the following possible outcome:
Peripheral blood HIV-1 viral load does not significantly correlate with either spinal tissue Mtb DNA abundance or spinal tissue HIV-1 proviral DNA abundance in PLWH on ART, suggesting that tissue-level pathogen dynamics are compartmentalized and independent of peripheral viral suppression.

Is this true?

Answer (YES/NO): NO